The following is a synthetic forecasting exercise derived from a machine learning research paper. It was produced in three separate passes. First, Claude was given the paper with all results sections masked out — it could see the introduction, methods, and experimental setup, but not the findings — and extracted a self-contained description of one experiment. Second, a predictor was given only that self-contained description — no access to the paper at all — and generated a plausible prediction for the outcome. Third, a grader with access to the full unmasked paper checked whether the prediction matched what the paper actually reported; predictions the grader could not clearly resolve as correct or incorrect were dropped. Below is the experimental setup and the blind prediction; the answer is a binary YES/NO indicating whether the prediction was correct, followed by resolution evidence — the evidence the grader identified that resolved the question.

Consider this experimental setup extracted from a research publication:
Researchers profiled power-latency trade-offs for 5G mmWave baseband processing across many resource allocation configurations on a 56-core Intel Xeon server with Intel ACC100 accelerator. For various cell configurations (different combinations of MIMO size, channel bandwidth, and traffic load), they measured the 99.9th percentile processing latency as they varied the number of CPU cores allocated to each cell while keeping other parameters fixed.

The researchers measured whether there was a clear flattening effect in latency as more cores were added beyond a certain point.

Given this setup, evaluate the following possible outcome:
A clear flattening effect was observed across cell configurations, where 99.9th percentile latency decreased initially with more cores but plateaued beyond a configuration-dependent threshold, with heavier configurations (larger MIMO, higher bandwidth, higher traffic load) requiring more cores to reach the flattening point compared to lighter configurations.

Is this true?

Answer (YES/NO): YES